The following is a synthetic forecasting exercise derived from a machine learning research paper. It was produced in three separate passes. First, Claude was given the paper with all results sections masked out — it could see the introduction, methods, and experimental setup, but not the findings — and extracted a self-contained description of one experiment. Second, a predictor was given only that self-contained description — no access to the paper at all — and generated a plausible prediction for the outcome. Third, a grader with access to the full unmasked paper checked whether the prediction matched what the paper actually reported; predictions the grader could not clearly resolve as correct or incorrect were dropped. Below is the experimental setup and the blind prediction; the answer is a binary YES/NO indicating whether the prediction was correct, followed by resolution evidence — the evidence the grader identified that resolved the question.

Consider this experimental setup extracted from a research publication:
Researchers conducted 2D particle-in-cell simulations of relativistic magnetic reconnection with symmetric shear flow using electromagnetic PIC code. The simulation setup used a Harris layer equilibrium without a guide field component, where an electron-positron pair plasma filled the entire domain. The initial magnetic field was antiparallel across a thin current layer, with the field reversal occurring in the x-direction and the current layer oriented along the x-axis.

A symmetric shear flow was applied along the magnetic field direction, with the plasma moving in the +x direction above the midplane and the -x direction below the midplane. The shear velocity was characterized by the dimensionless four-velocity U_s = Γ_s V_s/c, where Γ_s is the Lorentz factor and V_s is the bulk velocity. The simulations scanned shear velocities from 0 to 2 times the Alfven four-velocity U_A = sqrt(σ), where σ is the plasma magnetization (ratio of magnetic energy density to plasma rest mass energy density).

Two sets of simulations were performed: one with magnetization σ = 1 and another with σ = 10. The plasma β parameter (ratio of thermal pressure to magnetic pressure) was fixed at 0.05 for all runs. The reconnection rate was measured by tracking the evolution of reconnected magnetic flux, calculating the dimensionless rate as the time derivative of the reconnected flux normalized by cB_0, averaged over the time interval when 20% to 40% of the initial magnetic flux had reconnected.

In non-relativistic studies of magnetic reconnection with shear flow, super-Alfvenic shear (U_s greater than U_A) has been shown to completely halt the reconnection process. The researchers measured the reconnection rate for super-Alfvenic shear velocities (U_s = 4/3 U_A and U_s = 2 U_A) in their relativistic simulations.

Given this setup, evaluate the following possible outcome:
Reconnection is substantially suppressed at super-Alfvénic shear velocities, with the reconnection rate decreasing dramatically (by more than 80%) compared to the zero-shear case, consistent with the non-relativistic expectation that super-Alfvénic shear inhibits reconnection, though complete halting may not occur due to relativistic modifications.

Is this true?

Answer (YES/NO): NO